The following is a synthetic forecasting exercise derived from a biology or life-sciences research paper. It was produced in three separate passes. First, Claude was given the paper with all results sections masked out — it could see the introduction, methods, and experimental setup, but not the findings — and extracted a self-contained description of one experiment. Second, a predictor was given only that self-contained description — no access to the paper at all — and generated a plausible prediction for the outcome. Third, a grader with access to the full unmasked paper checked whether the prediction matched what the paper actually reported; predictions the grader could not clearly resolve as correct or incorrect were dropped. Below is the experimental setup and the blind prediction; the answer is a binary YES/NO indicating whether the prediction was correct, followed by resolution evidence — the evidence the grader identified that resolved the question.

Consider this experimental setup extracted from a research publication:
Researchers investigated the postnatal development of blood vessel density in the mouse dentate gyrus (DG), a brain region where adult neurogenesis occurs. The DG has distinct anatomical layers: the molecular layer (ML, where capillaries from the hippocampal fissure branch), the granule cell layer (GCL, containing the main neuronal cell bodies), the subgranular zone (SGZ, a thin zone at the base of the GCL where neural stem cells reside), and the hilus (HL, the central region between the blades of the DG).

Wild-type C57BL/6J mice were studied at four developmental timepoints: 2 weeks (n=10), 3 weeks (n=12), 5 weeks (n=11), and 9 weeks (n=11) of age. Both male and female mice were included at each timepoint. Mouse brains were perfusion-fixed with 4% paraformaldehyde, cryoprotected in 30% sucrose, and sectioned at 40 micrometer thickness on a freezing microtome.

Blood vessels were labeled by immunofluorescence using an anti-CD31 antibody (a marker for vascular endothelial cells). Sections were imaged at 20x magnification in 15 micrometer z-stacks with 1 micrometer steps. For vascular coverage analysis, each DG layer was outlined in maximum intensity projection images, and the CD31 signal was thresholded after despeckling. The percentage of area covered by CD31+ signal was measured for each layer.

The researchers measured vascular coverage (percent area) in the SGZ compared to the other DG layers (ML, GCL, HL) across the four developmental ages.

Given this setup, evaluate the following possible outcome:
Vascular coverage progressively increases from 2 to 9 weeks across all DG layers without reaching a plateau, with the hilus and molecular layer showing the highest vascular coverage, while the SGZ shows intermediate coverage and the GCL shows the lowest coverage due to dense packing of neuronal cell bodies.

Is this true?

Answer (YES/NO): NO